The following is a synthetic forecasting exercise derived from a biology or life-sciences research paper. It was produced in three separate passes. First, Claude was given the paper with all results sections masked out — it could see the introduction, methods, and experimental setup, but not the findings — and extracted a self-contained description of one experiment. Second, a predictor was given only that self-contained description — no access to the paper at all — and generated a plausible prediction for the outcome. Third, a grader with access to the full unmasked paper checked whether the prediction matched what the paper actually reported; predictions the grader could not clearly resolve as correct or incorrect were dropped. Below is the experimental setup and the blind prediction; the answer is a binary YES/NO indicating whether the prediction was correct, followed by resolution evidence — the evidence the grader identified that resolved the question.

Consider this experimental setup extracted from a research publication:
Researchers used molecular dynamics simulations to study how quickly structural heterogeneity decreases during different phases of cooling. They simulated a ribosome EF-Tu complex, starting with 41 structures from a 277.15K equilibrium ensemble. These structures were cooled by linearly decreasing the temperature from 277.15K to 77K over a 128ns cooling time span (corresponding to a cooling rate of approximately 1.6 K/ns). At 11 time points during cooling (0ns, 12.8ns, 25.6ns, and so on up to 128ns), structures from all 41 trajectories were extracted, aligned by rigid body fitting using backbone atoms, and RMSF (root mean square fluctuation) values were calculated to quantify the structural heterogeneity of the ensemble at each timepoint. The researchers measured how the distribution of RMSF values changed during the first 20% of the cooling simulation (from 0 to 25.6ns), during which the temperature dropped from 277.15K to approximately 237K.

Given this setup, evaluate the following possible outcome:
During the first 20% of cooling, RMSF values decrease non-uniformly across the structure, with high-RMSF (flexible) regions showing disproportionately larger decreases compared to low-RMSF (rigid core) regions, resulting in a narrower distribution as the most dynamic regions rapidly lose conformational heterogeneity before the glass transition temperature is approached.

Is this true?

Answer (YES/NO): NO